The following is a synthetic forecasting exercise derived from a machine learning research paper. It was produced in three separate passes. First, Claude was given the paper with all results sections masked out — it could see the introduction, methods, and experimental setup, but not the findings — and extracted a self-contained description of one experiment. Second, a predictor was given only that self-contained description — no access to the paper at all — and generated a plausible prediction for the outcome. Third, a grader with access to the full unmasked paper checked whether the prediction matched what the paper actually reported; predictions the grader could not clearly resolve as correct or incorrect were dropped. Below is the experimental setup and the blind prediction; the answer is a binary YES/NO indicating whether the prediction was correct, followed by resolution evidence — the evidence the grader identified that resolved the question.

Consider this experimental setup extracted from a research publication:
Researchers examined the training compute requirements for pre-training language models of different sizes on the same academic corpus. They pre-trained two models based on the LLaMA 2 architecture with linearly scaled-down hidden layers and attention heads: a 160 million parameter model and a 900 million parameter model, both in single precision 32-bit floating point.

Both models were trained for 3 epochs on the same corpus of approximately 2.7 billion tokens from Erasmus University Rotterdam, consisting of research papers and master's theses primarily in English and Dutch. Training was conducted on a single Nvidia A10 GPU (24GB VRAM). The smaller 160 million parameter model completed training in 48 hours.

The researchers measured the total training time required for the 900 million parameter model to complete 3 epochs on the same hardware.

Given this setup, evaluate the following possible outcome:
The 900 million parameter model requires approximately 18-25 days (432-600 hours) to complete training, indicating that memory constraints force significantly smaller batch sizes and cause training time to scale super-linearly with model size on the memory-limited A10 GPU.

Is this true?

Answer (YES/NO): NO